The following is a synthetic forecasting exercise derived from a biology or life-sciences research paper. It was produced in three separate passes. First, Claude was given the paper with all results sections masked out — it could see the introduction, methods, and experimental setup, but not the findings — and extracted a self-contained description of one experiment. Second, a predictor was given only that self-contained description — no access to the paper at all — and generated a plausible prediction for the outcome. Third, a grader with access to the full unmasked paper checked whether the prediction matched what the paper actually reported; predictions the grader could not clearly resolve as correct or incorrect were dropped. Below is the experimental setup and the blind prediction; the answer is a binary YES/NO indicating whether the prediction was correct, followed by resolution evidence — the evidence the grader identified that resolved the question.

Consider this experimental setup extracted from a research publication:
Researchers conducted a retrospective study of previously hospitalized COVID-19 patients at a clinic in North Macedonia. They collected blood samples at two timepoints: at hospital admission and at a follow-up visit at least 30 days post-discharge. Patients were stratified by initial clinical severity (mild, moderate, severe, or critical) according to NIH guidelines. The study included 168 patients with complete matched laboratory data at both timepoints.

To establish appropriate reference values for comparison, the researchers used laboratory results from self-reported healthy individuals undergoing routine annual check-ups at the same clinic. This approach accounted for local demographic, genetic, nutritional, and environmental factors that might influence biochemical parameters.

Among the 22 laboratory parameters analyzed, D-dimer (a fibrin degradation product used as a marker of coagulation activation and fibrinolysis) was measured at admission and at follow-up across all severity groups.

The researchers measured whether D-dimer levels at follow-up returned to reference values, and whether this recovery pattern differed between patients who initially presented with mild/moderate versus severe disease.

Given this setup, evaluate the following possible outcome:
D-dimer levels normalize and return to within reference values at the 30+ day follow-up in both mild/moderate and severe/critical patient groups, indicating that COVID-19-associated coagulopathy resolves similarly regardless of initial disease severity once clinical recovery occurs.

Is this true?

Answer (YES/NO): NO